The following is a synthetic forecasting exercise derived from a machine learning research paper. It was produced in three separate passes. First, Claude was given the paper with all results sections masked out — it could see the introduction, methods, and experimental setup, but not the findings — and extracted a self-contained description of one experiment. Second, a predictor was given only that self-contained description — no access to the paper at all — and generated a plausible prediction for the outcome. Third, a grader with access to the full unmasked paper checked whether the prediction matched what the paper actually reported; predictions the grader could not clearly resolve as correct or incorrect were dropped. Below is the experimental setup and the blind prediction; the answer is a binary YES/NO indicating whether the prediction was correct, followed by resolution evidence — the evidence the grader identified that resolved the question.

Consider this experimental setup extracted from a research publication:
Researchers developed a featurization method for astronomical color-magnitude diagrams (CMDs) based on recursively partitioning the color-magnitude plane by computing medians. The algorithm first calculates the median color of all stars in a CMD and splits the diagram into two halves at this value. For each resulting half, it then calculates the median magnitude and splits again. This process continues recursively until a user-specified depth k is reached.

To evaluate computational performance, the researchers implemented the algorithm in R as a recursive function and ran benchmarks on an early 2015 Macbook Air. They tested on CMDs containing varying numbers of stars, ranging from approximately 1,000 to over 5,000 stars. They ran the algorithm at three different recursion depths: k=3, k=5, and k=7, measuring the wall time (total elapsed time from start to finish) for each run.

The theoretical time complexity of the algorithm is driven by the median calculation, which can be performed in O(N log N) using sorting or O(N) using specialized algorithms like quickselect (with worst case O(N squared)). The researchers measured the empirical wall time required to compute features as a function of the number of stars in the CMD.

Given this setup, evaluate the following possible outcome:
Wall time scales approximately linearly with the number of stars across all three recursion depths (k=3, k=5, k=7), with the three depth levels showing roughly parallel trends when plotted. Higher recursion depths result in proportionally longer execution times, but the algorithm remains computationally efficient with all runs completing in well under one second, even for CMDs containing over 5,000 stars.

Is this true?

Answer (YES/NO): NO